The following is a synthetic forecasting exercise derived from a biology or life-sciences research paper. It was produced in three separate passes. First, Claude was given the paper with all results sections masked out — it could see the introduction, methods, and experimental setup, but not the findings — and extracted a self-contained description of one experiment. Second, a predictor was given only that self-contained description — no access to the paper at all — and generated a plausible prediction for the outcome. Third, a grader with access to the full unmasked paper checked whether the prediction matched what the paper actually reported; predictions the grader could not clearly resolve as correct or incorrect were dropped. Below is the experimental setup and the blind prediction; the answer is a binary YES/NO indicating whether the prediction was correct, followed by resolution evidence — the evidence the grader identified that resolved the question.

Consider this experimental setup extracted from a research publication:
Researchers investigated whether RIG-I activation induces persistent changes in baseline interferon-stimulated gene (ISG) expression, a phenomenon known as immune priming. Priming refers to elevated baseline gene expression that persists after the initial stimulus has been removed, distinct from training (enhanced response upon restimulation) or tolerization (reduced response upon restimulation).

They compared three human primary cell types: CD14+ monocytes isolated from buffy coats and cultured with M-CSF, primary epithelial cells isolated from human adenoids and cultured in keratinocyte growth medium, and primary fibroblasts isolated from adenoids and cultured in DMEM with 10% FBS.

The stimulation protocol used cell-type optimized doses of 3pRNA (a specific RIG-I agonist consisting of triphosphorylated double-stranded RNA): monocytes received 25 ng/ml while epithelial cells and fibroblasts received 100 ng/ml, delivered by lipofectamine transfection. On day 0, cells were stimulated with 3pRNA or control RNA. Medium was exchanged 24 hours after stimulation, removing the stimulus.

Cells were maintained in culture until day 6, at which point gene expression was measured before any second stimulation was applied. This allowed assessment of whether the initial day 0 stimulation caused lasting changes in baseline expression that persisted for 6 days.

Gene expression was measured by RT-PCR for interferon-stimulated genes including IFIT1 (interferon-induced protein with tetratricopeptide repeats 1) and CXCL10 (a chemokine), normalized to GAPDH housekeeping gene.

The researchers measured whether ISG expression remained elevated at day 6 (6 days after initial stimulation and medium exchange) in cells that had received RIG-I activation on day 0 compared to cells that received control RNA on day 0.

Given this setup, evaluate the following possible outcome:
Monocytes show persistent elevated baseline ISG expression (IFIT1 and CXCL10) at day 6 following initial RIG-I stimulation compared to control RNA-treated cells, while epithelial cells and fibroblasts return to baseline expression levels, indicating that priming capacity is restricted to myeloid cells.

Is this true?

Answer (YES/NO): NO